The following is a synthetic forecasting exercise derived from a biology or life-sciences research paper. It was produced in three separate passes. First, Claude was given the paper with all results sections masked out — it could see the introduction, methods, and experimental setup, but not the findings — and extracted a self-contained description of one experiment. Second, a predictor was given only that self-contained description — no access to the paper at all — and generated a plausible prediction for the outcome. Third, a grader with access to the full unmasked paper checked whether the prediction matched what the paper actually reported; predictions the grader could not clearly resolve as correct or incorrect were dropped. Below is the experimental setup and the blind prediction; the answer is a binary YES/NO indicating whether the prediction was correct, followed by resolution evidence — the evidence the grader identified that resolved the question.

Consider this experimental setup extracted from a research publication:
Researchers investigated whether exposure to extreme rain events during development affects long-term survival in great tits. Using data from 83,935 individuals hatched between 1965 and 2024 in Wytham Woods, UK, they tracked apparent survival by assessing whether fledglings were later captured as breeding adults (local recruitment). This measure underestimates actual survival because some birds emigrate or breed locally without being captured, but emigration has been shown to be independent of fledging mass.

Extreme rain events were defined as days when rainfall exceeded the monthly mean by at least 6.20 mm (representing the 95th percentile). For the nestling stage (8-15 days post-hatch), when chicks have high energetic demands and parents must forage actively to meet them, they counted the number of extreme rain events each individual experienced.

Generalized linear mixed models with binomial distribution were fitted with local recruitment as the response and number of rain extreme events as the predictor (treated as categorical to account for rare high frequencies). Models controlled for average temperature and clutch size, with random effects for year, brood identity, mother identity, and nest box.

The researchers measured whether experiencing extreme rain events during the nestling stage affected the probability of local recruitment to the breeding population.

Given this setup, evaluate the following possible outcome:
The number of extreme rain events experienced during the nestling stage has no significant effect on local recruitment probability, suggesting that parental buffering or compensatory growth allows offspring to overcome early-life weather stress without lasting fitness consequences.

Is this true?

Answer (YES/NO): NO